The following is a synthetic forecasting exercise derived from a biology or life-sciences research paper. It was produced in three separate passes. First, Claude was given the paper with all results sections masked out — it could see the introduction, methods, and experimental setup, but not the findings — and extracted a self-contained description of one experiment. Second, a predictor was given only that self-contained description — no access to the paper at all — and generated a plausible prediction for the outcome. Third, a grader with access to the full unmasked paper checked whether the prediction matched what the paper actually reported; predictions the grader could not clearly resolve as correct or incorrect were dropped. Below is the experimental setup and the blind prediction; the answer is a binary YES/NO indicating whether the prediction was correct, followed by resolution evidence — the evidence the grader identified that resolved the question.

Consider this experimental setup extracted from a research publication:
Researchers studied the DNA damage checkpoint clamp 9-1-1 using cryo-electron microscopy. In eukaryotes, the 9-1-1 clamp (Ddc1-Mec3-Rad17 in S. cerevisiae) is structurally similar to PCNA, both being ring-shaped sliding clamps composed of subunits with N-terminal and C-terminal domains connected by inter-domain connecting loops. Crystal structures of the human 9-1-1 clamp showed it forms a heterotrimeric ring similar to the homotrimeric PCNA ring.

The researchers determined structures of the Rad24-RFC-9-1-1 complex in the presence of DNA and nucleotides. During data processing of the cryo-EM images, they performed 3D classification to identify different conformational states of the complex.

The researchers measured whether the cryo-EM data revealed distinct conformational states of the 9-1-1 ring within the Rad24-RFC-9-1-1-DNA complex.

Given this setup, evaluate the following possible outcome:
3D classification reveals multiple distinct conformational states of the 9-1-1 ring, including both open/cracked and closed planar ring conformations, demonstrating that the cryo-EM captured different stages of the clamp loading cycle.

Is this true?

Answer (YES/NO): YES